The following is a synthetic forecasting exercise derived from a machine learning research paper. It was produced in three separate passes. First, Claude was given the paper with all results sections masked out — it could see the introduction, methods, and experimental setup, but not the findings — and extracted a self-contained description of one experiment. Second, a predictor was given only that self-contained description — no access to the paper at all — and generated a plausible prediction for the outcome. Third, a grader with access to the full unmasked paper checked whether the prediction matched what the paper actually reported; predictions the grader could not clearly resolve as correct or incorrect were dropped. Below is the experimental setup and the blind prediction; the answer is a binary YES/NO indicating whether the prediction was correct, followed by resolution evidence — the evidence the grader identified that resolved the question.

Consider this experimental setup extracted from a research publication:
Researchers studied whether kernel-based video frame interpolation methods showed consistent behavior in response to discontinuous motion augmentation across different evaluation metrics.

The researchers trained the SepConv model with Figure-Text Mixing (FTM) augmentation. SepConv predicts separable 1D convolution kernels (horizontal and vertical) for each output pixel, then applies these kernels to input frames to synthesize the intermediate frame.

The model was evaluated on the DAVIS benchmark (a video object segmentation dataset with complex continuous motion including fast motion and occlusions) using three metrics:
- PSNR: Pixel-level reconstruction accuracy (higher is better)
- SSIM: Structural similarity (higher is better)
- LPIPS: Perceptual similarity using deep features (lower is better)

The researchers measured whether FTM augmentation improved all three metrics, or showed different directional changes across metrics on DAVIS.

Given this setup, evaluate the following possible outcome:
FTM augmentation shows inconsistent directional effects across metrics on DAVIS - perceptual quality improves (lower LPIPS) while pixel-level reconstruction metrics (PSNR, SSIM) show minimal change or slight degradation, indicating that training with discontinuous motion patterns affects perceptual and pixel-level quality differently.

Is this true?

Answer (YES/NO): YES